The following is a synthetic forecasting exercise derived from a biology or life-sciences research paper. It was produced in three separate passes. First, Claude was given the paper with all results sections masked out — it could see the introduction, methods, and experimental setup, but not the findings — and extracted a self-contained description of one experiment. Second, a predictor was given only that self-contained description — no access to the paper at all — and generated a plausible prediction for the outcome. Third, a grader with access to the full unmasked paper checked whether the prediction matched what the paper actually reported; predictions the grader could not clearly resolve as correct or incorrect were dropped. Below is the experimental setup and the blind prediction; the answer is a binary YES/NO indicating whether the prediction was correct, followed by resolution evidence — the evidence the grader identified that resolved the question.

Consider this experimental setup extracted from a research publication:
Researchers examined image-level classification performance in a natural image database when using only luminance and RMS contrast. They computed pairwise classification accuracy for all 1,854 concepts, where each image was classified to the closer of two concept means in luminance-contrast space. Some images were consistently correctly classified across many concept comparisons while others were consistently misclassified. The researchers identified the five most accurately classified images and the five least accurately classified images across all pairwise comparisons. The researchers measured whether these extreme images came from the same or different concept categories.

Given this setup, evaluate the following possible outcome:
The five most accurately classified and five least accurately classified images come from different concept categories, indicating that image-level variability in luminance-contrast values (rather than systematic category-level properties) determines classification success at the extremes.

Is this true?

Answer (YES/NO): NO